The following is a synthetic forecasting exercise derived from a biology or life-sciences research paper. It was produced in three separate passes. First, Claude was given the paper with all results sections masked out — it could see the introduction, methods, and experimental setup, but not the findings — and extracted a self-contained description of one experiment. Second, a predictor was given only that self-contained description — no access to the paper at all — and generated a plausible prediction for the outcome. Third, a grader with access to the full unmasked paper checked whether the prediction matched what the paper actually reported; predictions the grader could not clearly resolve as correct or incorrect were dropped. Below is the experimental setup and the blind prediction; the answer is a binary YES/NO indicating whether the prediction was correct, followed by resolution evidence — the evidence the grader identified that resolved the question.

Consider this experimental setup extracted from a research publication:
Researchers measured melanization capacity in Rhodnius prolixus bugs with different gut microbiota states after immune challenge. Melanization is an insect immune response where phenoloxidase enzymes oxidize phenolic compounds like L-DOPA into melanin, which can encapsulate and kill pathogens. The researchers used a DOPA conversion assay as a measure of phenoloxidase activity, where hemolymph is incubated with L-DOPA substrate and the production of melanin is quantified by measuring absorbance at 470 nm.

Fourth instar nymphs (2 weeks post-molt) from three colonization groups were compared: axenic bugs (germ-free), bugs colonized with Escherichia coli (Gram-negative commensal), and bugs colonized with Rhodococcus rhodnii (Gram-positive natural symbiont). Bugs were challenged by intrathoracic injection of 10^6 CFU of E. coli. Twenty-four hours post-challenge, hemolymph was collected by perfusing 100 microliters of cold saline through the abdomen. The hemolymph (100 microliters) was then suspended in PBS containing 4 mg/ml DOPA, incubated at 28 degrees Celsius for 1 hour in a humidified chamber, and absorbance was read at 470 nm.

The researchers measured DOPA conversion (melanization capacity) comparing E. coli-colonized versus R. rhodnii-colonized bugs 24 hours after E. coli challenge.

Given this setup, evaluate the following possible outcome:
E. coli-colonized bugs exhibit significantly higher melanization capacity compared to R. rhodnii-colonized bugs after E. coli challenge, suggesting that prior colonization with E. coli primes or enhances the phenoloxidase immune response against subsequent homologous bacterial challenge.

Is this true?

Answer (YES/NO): NO